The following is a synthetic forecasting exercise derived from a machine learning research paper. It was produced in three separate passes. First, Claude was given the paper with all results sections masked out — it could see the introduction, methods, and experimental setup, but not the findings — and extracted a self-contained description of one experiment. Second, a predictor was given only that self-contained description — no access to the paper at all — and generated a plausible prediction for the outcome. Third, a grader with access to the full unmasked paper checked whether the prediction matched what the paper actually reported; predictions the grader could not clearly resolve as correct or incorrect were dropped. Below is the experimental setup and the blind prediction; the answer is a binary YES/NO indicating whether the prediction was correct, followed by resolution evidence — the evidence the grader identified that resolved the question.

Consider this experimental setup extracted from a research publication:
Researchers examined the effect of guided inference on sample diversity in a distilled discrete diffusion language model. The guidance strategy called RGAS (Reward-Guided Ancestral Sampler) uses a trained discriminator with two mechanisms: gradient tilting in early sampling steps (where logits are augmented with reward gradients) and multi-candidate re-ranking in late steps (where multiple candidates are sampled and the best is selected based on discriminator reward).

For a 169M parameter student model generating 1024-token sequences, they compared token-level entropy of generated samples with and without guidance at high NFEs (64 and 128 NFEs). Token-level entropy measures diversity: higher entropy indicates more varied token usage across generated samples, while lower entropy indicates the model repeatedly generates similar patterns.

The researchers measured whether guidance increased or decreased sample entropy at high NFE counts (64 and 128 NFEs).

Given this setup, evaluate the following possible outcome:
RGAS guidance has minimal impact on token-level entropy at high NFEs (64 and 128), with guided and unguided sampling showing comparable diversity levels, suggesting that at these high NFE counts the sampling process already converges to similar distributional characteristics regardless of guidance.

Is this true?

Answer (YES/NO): NO